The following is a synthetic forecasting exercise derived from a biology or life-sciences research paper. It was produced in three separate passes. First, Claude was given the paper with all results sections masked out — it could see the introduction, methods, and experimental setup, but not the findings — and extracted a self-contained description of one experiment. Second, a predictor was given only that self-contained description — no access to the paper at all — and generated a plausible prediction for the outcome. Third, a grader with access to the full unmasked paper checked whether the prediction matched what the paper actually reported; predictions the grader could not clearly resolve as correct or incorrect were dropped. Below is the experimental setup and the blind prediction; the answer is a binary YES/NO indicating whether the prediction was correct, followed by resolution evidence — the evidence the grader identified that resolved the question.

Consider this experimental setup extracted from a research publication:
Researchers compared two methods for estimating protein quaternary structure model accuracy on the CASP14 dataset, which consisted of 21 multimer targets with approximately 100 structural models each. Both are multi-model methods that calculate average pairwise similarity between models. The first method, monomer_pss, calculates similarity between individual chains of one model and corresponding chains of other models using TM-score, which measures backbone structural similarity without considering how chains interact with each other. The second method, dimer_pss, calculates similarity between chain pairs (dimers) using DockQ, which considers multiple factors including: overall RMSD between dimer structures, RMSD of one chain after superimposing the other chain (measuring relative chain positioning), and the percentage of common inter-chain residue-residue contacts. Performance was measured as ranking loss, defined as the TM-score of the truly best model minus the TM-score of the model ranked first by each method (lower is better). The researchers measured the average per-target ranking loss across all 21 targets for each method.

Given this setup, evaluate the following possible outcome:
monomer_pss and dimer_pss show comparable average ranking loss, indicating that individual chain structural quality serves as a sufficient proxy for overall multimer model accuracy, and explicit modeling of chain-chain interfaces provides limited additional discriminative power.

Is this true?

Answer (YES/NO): NO